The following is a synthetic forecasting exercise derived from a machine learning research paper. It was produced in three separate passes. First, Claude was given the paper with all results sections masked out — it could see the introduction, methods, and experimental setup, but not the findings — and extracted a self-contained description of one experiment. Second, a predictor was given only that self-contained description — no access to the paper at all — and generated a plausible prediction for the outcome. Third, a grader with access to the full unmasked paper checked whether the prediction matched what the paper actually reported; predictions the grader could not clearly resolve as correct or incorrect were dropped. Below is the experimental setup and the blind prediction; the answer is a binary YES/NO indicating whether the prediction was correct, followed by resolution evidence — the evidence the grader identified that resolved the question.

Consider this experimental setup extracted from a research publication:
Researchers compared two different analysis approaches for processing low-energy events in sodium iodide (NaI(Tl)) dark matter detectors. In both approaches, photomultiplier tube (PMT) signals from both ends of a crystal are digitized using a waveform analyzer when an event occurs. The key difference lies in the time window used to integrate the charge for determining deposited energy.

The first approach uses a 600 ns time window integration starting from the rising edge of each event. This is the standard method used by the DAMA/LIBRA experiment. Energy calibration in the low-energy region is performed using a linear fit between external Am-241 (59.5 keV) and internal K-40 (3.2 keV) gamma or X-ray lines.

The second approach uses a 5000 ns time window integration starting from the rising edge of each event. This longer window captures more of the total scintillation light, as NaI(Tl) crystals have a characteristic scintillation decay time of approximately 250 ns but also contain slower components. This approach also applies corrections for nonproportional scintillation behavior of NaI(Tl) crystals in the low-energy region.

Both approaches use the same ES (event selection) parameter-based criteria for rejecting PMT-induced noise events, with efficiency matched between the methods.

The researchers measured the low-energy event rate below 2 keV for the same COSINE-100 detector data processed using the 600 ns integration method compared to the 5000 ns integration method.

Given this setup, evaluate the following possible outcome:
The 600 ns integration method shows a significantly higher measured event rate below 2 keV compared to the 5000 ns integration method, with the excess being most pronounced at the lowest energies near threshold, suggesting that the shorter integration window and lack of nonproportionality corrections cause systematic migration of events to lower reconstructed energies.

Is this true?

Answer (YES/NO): NO